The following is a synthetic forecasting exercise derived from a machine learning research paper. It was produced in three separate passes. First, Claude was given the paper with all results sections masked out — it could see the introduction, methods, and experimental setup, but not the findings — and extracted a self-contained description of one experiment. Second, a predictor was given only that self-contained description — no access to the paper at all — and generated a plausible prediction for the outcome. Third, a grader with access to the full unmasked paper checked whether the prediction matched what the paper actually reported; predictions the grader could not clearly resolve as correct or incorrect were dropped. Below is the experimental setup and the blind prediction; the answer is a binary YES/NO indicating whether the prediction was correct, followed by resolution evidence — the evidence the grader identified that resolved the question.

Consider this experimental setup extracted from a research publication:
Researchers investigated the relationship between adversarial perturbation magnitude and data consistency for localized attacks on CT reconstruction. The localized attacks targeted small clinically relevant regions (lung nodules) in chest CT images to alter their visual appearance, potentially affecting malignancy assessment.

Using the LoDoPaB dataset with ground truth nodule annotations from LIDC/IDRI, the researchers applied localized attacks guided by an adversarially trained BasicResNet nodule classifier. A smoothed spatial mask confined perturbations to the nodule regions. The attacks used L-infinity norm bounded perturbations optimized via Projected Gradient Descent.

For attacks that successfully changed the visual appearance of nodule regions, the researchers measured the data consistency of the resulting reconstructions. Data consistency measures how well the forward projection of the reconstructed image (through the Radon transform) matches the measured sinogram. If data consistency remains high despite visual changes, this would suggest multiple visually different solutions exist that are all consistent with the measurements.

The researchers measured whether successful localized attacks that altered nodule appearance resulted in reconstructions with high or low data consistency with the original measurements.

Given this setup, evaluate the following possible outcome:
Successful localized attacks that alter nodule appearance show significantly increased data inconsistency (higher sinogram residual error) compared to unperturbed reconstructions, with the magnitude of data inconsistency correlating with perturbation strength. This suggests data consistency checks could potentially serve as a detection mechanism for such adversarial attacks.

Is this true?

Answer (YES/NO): NO